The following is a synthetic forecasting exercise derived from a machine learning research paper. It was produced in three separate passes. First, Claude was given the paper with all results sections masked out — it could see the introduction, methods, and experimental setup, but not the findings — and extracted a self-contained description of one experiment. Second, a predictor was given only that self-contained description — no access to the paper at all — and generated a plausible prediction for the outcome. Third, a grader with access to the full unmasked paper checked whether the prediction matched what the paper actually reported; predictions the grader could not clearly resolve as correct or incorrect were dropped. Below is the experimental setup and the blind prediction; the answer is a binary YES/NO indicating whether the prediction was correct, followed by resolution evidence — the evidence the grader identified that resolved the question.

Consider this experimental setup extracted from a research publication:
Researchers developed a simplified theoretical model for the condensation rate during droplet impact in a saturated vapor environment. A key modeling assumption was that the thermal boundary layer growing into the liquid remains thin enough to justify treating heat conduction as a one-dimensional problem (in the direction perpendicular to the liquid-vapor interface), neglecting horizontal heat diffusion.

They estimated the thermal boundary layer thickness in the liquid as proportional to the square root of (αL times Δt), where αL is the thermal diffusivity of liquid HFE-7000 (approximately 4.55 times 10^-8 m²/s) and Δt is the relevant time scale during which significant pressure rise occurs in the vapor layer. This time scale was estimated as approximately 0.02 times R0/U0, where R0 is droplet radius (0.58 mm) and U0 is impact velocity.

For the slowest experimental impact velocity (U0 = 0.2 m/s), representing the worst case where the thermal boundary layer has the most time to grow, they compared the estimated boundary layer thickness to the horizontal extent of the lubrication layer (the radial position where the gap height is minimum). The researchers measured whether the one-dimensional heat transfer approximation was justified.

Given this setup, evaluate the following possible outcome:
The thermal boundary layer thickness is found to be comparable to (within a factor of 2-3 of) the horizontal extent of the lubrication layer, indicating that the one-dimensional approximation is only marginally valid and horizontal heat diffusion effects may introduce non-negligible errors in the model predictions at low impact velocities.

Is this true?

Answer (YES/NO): NO